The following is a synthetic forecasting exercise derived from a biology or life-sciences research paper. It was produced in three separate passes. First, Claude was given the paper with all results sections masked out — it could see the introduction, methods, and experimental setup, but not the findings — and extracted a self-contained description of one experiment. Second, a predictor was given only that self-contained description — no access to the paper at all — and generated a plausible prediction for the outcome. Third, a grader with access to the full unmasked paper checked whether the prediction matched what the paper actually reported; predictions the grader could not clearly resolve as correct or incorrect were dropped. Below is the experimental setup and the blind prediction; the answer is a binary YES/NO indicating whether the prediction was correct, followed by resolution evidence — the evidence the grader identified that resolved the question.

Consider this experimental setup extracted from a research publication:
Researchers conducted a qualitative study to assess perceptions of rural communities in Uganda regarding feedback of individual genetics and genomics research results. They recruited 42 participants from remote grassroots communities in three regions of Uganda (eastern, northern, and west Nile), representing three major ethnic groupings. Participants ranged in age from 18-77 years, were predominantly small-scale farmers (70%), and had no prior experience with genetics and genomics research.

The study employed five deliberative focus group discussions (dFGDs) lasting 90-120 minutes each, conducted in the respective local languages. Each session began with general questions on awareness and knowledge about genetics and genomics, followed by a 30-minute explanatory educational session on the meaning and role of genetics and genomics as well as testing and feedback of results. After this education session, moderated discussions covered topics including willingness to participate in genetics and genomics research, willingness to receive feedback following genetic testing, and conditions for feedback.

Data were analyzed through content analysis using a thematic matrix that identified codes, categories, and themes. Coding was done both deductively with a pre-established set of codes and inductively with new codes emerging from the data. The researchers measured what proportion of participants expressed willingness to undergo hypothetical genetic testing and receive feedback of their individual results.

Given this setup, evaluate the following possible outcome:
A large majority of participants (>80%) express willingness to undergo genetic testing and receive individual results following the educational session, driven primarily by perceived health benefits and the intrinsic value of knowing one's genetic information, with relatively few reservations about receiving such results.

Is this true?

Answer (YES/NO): YES